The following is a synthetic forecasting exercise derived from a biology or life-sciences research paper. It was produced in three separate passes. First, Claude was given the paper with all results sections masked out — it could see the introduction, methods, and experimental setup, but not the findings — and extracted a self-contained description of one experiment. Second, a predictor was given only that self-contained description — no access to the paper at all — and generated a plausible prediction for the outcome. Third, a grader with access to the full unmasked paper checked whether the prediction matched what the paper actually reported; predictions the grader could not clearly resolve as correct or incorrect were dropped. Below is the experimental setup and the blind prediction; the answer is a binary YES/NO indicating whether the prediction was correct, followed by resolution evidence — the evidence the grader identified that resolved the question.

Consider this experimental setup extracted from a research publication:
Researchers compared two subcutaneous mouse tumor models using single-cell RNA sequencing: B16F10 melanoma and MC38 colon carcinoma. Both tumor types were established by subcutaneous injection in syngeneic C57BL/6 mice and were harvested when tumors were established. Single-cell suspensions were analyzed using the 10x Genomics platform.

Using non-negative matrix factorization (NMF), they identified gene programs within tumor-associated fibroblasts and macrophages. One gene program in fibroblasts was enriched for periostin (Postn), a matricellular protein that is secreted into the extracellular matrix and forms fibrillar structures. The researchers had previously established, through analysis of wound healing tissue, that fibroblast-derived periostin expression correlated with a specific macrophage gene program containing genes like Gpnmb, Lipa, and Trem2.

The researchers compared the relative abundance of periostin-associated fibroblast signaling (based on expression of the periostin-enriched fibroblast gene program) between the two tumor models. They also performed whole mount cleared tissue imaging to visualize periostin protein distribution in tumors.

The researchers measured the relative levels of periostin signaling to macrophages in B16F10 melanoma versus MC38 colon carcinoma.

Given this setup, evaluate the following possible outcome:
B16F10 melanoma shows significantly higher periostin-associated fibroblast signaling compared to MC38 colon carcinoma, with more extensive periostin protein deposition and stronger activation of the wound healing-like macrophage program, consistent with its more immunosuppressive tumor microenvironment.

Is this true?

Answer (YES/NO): YES